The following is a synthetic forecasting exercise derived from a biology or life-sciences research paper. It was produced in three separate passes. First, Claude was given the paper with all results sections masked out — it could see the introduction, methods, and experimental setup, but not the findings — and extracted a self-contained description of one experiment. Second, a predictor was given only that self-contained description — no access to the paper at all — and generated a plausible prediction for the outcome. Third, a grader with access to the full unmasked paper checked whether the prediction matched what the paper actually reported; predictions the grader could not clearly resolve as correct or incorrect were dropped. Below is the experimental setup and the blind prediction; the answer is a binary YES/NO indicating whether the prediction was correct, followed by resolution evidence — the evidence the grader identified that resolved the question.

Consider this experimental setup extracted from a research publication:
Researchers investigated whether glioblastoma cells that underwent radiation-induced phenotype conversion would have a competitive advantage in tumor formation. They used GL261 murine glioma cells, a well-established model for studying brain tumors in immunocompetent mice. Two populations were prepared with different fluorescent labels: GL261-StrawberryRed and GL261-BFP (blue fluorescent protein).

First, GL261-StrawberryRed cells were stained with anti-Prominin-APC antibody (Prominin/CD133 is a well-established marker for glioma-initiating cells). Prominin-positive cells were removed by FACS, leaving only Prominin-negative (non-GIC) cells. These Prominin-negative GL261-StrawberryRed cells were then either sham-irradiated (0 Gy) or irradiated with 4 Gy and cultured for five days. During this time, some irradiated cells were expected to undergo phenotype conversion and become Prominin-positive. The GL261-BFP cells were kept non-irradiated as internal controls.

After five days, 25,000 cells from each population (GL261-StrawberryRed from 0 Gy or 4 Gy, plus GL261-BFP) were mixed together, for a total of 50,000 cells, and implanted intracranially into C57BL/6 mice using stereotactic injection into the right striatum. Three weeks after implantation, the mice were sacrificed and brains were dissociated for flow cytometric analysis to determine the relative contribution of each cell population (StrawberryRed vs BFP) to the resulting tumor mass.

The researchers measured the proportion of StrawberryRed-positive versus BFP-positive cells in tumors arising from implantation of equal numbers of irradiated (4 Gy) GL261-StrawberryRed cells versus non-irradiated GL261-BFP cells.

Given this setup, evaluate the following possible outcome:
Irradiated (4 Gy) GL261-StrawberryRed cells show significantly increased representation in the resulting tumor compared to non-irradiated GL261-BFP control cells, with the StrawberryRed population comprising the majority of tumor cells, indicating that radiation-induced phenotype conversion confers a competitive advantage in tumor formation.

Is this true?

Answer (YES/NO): NO